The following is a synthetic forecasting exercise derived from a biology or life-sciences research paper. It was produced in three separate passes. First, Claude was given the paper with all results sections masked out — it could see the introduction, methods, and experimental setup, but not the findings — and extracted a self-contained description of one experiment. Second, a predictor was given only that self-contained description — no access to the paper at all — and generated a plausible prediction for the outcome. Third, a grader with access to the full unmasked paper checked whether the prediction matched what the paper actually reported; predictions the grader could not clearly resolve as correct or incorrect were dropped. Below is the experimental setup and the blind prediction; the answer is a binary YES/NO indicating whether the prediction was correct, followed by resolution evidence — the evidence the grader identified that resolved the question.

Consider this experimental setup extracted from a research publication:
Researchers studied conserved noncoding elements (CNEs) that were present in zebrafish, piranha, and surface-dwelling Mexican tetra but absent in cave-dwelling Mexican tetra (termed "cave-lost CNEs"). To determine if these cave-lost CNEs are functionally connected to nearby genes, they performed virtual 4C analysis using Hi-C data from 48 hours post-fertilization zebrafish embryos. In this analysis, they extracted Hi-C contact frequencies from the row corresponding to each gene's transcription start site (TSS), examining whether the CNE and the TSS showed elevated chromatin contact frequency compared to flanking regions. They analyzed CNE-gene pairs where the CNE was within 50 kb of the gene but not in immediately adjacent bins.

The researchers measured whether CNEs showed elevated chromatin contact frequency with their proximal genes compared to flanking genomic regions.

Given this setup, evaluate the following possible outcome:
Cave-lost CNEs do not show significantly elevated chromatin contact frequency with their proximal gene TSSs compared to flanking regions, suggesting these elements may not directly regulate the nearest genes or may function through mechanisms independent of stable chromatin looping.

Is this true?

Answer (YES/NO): NO